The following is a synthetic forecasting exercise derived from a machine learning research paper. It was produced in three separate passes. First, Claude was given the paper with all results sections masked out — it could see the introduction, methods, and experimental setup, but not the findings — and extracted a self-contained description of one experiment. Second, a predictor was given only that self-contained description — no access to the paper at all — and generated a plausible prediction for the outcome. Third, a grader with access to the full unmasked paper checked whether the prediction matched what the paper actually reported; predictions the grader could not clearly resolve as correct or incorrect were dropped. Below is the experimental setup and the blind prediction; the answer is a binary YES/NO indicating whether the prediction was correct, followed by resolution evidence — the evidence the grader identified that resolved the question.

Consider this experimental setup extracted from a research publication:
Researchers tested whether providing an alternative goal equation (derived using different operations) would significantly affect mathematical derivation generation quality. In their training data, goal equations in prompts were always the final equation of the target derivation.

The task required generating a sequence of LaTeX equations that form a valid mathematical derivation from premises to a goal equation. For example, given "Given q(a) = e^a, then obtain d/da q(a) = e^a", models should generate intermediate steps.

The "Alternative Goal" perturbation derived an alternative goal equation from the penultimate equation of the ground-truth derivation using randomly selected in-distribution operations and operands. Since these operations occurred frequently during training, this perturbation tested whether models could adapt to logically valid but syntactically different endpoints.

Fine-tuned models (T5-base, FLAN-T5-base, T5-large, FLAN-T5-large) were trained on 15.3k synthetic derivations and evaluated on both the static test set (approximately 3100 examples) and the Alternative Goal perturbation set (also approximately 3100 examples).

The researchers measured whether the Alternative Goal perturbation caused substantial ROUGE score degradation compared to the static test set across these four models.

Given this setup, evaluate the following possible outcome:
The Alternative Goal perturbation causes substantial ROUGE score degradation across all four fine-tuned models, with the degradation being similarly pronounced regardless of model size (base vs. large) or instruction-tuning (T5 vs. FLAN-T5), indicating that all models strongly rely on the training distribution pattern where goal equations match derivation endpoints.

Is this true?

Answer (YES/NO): NO